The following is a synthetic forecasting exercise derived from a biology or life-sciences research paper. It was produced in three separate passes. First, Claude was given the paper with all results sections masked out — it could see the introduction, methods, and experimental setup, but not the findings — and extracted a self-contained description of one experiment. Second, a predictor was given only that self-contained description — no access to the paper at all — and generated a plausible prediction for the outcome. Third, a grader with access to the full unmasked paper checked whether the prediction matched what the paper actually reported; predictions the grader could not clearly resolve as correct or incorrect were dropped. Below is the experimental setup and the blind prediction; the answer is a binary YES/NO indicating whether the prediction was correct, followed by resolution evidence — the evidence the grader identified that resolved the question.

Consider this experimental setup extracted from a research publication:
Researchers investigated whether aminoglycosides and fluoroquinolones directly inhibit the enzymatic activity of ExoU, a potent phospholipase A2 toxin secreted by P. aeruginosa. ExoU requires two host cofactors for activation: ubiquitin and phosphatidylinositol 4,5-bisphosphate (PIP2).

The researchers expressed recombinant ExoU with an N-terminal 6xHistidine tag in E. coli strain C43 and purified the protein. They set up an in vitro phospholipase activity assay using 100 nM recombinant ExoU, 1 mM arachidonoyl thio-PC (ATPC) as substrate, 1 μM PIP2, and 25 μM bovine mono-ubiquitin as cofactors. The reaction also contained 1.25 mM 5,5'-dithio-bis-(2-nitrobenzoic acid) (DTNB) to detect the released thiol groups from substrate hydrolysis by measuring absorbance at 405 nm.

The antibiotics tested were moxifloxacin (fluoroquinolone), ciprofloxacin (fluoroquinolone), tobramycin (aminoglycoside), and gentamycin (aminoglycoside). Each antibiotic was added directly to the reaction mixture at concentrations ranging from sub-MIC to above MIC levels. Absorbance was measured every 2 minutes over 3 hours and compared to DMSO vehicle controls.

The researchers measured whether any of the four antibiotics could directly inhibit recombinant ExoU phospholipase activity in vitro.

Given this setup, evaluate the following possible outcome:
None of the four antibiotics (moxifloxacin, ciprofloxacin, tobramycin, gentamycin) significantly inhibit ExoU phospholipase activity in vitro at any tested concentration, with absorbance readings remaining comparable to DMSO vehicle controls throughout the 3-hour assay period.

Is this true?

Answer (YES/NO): YES